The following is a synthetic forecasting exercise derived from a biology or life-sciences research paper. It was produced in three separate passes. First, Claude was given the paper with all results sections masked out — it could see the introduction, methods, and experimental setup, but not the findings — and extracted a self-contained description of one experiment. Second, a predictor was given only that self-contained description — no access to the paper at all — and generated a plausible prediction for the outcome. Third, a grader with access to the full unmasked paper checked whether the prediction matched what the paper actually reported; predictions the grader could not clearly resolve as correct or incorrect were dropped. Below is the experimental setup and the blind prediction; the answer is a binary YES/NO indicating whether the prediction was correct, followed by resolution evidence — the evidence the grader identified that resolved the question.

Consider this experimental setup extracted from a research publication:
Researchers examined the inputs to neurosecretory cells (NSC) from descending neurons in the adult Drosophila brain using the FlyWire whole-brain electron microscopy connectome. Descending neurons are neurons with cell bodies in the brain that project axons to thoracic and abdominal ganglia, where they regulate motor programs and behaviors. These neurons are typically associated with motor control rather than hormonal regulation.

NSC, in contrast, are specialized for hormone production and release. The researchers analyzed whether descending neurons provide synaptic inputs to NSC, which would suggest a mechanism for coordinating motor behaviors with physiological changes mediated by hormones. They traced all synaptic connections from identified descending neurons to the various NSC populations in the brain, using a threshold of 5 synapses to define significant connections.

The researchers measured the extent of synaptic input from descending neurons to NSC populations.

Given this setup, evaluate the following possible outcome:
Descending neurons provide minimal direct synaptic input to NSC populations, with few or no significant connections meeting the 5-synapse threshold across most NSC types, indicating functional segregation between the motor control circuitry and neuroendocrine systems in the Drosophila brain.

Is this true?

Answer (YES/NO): NO